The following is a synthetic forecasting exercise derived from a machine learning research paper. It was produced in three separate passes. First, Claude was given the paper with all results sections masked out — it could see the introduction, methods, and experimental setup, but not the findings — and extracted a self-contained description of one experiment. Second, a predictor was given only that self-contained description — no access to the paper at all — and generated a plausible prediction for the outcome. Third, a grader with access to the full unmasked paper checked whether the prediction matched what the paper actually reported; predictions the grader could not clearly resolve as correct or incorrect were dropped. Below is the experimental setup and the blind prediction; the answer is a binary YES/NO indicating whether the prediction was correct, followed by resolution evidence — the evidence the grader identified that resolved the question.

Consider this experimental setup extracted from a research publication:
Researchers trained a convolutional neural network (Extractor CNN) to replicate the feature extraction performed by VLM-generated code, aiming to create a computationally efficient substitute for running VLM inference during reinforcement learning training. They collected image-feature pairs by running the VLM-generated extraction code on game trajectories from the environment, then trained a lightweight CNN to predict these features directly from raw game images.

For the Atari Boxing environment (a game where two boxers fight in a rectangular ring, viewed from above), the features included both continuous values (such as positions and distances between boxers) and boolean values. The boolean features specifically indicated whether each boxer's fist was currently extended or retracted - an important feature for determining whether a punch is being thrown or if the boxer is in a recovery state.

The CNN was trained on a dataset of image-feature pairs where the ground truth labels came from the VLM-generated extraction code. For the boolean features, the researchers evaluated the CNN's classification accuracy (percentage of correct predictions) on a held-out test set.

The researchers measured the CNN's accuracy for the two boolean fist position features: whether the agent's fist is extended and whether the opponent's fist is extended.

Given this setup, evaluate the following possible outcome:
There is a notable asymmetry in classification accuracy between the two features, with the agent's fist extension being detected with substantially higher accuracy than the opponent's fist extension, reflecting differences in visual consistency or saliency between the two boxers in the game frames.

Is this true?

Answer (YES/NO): NO